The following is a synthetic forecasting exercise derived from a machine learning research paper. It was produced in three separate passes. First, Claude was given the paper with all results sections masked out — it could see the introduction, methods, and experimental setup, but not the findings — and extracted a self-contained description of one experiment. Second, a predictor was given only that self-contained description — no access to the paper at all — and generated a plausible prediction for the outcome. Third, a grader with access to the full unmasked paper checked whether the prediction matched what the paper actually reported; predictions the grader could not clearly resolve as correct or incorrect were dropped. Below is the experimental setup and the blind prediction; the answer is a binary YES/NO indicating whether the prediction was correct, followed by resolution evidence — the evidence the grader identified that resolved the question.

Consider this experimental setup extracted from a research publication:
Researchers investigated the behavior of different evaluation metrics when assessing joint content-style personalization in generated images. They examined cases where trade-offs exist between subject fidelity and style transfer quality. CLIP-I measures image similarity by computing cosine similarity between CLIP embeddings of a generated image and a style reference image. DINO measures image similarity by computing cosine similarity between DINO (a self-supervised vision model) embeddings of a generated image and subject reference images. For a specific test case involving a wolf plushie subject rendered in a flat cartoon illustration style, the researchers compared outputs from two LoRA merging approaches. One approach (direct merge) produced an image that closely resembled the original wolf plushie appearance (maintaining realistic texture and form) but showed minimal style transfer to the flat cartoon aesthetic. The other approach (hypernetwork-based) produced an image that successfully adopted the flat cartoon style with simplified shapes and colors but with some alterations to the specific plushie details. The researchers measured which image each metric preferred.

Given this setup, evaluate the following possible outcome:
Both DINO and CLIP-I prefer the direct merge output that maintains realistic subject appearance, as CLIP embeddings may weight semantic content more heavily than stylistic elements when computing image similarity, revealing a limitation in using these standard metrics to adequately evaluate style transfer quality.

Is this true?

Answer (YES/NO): NO